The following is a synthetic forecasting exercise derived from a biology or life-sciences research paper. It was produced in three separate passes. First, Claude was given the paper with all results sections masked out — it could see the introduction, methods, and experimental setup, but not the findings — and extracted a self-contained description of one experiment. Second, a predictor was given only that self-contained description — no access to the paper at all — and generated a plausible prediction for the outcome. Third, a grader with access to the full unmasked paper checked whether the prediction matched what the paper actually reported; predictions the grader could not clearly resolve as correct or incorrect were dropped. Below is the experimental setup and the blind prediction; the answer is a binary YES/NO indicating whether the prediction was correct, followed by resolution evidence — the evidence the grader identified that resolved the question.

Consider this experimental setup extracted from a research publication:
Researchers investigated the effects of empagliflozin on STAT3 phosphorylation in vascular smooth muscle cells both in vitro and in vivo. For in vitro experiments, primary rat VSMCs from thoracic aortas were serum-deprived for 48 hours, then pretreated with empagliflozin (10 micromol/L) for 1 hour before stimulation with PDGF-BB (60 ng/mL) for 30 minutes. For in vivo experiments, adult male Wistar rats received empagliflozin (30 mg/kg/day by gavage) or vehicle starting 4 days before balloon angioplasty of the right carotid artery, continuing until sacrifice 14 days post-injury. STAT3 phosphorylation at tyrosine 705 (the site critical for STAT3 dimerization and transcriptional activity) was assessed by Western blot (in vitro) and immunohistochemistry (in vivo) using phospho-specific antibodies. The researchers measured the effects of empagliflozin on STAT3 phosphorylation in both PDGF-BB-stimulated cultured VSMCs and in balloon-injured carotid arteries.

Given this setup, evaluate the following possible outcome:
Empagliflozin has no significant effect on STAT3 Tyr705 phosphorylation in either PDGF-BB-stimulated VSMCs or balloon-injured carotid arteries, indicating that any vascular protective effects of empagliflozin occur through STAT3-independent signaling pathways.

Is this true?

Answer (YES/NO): NO